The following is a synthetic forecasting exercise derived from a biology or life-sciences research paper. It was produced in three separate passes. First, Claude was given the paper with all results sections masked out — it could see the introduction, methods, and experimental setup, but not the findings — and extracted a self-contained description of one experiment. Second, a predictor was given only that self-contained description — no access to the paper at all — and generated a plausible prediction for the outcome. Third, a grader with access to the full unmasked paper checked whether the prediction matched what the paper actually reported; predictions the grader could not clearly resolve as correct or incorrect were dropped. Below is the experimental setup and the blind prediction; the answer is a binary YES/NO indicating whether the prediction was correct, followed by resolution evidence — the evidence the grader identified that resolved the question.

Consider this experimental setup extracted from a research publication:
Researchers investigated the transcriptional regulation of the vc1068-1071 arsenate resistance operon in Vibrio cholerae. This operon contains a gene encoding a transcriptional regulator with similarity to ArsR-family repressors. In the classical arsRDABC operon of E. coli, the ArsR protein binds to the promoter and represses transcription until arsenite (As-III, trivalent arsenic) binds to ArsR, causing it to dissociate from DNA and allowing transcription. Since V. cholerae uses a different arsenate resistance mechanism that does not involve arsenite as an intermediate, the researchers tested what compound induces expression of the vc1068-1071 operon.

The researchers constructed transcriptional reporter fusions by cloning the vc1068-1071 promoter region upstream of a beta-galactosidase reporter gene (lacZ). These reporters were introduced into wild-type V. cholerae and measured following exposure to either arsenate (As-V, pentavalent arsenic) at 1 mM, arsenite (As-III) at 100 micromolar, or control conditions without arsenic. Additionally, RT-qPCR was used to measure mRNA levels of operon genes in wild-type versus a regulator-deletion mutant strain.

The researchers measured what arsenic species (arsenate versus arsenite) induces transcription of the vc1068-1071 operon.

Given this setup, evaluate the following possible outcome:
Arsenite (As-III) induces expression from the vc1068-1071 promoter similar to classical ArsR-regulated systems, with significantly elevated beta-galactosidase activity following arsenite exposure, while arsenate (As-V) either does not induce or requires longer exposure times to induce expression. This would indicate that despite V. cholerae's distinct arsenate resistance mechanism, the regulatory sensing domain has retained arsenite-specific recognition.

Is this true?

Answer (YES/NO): NO